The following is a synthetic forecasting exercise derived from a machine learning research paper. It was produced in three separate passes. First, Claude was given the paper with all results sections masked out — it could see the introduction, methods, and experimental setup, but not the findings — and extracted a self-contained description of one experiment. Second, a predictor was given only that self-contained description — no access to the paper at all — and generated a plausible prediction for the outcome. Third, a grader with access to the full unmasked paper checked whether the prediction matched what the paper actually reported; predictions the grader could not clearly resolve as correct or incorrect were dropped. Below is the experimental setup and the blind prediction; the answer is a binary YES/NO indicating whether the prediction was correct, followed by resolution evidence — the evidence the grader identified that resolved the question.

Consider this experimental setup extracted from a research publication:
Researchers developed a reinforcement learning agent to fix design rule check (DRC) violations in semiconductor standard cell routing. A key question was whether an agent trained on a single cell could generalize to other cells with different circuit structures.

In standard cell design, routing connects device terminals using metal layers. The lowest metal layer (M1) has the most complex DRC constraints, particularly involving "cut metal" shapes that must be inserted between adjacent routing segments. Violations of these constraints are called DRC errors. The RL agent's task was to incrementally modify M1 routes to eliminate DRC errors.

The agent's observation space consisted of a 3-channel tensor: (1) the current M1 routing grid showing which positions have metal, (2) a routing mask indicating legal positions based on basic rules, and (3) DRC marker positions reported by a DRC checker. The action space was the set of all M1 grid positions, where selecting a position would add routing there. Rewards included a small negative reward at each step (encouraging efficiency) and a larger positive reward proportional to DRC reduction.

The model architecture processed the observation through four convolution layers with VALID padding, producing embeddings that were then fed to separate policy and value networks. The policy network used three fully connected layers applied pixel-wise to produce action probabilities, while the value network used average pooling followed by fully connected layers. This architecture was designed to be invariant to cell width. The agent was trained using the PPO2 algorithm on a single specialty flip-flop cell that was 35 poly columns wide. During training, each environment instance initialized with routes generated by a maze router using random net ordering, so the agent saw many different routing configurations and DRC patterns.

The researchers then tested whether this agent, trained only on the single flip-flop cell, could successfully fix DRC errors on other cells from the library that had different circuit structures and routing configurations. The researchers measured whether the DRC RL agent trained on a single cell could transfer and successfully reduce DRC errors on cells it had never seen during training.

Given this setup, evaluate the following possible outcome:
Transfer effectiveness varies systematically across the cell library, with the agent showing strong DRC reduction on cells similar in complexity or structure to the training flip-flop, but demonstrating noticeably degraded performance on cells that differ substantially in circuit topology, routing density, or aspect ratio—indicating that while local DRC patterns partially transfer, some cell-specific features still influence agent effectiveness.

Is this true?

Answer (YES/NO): NO